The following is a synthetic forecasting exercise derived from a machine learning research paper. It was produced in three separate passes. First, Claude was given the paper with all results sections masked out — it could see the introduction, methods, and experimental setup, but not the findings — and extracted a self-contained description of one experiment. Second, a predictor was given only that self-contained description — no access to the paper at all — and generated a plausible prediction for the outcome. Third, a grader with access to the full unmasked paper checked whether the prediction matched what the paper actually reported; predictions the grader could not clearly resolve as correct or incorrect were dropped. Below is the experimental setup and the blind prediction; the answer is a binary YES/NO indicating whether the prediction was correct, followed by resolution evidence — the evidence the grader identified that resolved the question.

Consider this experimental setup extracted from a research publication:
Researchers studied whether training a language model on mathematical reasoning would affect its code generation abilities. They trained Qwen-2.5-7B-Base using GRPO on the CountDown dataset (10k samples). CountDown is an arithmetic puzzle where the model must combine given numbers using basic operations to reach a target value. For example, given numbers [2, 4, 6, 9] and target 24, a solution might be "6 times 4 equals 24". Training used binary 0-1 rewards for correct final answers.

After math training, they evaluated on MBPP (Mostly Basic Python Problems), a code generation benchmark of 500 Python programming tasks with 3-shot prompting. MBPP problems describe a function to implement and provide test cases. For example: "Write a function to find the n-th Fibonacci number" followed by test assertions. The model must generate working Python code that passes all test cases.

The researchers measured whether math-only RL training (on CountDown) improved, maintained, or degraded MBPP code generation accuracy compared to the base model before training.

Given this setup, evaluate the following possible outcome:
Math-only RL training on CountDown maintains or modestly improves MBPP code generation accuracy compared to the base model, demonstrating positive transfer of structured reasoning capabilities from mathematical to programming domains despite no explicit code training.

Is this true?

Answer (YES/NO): NO